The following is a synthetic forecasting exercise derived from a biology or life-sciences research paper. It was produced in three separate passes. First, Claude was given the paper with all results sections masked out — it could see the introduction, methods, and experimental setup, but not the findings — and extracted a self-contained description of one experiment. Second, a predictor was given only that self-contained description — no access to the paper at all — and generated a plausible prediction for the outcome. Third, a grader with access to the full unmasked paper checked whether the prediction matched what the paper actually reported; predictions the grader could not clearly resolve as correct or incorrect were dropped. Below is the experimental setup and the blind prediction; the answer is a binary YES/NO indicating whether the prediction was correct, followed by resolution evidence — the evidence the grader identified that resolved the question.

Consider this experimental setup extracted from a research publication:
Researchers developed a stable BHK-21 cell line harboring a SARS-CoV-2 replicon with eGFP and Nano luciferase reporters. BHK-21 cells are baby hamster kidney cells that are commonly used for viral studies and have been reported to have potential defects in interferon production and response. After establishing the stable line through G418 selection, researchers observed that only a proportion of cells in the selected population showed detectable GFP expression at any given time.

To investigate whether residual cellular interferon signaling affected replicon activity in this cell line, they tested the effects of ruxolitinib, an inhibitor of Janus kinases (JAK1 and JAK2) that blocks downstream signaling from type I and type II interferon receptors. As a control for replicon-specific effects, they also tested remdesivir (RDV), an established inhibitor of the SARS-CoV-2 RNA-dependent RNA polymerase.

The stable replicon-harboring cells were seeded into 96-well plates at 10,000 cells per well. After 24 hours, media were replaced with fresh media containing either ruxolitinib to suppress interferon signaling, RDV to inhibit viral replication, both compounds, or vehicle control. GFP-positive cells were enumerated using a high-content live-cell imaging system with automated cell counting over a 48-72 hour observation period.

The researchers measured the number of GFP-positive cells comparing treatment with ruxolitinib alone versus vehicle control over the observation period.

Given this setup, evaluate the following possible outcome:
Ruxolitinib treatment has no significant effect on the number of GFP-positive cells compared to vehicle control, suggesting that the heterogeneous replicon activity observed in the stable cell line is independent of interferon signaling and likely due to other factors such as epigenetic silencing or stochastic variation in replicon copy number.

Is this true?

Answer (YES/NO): NO